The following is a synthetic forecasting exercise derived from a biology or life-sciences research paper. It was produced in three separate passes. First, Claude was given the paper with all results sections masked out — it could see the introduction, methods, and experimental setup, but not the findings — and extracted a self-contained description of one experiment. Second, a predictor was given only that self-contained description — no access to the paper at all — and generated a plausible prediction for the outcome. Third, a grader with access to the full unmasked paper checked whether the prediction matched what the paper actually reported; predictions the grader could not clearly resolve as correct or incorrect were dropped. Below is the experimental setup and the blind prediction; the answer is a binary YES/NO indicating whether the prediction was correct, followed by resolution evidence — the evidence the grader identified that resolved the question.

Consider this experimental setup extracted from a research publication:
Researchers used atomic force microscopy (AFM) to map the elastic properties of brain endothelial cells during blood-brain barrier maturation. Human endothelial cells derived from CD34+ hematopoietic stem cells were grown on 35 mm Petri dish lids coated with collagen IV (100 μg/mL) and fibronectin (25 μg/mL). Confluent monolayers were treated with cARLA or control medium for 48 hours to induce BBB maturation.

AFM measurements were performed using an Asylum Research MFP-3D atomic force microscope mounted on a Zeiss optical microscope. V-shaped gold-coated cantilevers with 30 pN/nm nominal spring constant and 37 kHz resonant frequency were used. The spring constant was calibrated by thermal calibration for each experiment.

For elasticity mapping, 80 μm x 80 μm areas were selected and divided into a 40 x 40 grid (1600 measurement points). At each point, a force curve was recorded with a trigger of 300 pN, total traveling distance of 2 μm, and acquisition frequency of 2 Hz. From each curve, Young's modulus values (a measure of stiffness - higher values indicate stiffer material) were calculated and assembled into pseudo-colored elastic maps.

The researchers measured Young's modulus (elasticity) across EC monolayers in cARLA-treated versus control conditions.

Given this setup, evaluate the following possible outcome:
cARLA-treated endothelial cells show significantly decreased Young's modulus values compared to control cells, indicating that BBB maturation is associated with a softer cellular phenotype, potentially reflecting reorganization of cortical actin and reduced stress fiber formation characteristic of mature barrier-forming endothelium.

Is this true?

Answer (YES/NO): NO